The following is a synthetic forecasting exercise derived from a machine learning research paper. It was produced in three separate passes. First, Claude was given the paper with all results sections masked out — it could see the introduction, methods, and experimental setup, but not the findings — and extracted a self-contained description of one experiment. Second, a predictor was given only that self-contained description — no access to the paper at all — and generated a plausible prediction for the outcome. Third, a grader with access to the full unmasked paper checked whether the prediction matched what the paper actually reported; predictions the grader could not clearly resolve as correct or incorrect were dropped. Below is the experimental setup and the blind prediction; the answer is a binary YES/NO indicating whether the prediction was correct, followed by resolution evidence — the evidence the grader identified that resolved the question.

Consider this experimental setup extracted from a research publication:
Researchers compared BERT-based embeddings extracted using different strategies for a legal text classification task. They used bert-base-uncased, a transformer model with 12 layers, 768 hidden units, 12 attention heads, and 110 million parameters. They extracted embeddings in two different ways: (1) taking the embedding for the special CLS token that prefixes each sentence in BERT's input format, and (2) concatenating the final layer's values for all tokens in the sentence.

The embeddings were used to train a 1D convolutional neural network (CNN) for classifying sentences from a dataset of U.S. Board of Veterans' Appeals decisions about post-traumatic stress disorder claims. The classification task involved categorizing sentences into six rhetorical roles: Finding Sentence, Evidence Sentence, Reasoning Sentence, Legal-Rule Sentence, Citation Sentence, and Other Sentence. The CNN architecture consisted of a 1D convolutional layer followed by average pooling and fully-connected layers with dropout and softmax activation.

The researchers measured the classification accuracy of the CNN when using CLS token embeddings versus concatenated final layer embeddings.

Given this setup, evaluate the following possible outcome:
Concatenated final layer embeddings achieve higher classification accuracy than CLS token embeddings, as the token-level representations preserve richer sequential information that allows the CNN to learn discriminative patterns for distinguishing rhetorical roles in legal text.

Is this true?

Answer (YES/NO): YES